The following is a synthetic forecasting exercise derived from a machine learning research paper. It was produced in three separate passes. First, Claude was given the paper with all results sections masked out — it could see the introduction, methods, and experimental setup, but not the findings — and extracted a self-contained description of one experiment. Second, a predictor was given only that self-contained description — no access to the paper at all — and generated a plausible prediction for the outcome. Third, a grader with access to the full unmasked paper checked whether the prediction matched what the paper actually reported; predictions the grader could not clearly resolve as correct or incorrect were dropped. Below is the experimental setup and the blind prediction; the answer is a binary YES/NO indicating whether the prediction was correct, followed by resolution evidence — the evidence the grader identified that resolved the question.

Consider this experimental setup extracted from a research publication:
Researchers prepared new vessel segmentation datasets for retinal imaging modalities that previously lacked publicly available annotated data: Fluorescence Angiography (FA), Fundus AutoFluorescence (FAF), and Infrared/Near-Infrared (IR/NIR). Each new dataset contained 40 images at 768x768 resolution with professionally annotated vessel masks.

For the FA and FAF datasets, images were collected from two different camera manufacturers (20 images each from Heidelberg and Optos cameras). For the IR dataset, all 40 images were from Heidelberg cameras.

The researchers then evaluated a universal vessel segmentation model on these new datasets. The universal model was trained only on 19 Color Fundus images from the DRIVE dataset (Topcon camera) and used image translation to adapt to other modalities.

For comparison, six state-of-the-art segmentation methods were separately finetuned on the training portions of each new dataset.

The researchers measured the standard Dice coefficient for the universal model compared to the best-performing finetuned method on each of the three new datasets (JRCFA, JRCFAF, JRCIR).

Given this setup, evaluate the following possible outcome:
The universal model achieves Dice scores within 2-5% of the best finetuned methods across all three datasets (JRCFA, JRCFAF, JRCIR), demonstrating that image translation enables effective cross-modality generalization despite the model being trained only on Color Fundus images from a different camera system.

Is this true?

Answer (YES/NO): NO